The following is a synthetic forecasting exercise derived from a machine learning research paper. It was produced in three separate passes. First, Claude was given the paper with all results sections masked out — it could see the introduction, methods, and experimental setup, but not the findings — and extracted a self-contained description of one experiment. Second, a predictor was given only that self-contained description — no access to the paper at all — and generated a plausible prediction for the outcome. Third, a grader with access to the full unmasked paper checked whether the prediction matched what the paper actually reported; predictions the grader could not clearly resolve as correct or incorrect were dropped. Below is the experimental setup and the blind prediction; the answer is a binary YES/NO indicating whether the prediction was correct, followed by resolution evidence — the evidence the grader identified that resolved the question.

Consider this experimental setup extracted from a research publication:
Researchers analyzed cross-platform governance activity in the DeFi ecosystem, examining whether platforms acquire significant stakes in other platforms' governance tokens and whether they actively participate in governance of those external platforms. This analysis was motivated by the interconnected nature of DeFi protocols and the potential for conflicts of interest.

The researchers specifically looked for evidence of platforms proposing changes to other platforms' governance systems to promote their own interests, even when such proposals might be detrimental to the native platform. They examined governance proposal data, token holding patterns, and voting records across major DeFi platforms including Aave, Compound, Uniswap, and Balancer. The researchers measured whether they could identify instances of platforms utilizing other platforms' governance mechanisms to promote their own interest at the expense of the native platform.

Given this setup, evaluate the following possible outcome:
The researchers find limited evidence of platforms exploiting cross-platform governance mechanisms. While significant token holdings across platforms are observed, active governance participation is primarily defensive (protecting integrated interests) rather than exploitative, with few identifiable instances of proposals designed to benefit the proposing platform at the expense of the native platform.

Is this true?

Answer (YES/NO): NO